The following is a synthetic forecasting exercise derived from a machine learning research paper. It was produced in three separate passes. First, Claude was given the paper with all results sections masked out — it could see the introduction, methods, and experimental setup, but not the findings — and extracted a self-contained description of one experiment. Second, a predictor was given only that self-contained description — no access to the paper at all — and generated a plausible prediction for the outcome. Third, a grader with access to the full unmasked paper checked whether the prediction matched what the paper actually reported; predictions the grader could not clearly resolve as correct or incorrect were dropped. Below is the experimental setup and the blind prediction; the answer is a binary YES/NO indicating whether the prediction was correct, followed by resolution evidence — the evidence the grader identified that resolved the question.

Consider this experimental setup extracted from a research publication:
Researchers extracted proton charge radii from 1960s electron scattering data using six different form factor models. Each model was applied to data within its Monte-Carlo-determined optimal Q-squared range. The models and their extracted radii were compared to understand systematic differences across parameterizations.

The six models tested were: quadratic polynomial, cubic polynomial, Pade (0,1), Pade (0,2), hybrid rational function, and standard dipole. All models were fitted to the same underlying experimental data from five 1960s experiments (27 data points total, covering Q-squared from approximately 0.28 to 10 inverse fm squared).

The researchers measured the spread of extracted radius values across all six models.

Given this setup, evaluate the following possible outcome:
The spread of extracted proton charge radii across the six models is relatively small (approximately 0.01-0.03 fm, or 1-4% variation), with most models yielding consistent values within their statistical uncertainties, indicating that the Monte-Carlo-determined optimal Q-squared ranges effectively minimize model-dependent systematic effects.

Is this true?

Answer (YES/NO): NO